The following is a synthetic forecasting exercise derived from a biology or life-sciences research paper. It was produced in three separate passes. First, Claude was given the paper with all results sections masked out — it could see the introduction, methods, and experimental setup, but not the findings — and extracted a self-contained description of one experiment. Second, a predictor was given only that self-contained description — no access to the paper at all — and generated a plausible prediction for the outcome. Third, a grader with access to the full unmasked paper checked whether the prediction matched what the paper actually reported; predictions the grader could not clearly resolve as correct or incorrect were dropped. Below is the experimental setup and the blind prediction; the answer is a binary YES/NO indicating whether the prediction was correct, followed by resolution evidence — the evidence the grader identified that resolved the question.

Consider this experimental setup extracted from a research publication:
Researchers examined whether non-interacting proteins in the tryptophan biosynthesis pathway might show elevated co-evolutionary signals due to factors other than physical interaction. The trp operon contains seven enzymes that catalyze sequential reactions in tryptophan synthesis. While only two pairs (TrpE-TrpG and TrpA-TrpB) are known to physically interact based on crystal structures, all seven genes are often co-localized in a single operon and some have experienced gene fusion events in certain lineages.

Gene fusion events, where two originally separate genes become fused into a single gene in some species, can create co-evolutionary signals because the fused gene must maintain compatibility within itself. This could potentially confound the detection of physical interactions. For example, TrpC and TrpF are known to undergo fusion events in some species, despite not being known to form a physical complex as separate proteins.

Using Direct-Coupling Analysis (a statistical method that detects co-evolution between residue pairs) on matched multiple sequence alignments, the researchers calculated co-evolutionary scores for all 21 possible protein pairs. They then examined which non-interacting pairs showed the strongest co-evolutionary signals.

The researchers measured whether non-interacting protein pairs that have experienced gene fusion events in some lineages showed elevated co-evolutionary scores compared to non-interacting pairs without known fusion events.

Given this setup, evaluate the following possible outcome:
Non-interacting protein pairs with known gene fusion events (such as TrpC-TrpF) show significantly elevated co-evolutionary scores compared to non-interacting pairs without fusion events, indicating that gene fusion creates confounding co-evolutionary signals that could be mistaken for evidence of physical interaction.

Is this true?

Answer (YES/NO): NO